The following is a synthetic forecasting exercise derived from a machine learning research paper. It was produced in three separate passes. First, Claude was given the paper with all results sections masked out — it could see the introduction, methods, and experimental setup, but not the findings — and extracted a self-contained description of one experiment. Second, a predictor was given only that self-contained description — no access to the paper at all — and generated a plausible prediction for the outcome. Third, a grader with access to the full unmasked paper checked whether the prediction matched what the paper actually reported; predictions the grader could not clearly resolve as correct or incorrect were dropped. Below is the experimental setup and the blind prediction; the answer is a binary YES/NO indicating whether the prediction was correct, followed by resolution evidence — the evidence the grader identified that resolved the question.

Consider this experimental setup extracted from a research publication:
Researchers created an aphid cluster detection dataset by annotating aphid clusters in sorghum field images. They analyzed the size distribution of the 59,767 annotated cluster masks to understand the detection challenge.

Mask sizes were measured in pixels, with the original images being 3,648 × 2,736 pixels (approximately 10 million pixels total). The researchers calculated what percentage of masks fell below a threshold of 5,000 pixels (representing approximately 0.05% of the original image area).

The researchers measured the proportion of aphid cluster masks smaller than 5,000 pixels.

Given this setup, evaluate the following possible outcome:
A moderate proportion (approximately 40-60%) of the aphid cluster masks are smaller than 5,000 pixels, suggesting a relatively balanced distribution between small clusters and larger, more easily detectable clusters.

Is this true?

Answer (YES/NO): NO